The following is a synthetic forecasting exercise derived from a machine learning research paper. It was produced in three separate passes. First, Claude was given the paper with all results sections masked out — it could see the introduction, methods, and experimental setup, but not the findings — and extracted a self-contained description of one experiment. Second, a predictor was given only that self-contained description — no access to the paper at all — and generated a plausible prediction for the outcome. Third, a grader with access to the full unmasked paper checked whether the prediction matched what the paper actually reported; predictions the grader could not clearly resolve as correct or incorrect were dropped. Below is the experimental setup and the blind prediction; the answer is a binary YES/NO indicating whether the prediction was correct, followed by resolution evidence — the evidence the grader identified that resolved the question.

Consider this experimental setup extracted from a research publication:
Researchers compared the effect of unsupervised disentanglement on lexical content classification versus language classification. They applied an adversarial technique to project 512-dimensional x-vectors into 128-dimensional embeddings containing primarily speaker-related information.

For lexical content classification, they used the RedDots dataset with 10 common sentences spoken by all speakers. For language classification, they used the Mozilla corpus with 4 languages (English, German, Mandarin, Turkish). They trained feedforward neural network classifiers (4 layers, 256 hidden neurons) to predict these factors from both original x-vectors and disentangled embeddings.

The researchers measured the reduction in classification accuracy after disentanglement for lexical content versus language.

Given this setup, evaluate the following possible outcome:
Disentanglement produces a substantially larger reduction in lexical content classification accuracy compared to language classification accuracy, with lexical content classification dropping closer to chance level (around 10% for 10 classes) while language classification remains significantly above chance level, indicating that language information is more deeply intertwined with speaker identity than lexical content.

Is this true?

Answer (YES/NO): NO